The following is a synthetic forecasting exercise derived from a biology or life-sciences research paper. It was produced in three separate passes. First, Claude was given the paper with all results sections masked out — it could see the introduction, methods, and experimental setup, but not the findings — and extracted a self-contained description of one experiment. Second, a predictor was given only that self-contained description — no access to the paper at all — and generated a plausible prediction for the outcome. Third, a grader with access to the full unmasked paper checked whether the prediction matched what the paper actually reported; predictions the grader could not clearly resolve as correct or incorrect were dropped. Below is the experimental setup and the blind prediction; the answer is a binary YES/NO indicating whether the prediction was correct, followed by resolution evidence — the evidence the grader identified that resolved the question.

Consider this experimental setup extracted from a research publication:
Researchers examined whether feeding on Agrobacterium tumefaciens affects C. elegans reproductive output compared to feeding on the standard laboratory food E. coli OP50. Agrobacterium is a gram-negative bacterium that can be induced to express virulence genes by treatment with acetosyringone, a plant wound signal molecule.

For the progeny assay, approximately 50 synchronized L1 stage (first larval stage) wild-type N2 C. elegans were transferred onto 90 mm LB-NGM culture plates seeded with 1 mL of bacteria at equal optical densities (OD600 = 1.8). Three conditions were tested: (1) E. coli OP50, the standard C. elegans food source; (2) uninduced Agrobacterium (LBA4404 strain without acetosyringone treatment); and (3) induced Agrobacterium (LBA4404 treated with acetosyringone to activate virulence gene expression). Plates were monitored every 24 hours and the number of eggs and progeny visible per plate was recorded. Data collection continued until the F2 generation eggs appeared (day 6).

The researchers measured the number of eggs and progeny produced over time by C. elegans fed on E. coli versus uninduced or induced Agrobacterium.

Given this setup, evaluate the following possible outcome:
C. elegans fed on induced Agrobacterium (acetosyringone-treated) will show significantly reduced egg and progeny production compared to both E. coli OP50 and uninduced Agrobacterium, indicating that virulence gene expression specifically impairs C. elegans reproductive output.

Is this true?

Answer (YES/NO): NO